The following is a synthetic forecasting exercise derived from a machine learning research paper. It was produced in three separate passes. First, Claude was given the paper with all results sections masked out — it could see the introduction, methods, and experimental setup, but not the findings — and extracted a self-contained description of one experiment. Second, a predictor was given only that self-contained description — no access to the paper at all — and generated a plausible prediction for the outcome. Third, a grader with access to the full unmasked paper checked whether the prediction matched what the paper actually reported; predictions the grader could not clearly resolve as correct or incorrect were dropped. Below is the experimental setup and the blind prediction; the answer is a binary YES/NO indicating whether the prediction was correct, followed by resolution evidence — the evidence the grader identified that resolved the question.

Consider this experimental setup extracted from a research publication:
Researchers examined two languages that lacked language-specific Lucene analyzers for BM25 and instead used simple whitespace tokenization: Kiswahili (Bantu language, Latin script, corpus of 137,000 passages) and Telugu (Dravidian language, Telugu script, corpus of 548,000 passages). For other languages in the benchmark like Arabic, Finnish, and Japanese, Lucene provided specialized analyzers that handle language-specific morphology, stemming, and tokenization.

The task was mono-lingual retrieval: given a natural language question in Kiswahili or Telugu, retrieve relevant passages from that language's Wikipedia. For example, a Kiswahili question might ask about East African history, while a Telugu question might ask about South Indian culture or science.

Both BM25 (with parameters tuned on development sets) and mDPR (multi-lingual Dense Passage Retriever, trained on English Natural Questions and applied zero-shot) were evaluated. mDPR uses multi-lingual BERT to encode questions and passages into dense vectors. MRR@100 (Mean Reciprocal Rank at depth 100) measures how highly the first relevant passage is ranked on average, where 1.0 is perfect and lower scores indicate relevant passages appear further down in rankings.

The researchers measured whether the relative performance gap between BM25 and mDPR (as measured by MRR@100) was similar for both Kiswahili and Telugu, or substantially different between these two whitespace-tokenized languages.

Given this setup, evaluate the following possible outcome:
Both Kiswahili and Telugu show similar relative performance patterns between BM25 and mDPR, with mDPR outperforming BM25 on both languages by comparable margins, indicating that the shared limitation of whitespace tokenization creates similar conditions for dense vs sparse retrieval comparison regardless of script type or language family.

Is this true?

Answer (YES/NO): NO